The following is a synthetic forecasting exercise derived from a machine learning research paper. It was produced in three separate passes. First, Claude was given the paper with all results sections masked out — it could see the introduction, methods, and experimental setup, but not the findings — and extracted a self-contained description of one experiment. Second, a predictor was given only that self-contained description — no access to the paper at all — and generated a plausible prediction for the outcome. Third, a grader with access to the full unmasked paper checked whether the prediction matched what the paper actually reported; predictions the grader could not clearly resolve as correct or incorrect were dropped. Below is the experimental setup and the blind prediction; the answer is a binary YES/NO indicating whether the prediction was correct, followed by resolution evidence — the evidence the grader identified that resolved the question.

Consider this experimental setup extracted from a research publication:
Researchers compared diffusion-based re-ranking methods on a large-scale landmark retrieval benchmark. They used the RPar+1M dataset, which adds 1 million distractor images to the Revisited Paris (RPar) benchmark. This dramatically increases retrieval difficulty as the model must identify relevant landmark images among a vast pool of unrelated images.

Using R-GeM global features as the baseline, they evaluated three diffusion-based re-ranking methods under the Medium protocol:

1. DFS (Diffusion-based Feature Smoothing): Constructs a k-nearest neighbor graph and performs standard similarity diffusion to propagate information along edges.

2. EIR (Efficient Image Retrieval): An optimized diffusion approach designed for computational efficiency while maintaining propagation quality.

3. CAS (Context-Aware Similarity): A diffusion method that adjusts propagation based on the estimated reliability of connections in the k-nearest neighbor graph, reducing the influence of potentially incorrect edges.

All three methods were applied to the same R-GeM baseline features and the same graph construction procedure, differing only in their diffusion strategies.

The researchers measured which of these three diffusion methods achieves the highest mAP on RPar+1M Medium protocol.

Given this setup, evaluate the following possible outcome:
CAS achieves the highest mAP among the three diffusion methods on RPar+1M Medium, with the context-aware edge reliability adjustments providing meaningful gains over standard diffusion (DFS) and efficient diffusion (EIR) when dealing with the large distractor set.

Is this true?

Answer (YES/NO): YES